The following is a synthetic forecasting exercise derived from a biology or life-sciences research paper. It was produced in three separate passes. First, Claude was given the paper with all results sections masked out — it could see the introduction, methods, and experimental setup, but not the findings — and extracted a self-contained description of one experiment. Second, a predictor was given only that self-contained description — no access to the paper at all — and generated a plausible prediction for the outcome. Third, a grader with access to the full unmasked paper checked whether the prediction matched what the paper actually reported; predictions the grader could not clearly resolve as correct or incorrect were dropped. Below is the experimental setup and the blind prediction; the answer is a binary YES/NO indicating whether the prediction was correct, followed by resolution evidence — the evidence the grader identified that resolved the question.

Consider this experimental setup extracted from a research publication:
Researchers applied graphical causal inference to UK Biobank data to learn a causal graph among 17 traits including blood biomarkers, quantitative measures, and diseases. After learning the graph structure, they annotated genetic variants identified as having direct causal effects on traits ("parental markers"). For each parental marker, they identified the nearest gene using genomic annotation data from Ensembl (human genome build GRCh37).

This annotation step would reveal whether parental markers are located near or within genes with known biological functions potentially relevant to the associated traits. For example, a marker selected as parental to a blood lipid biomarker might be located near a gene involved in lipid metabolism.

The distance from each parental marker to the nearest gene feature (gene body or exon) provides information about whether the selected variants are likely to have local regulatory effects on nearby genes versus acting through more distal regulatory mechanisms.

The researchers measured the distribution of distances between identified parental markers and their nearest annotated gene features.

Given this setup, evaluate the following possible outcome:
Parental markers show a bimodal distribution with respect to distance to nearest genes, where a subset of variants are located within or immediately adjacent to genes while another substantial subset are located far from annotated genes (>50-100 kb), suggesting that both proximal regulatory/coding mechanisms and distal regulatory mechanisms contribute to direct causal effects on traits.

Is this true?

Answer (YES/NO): NO